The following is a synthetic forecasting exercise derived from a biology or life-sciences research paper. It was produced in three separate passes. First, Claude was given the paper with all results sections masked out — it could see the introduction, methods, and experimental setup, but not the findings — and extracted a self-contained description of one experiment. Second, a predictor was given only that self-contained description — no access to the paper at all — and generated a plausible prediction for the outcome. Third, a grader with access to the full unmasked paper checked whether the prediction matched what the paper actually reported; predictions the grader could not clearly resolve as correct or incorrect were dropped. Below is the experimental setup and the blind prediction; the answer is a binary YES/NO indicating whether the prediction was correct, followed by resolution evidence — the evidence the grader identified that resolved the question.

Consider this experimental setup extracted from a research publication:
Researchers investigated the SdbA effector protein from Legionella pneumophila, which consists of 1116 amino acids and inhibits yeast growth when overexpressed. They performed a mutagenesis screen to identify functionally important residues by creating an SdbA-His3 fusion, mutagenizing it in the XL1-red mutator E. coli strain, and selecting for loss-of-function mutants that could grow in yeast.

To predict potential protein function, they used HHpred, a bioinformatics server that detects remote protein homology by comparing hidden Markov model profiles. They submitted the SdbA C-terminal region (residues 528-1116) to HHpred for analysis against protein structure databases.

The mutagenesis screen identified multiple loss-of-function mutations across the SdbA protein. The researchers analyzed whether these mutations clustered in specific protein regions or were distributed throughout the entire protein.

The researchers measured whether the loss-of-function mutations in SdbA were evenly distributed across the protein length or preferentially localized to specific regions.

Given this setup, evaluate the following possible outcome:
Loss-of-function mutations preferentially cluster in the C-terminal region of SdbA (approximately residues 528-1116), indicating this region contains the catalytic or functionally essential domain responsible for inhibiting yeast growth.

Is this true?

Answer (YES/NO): YES